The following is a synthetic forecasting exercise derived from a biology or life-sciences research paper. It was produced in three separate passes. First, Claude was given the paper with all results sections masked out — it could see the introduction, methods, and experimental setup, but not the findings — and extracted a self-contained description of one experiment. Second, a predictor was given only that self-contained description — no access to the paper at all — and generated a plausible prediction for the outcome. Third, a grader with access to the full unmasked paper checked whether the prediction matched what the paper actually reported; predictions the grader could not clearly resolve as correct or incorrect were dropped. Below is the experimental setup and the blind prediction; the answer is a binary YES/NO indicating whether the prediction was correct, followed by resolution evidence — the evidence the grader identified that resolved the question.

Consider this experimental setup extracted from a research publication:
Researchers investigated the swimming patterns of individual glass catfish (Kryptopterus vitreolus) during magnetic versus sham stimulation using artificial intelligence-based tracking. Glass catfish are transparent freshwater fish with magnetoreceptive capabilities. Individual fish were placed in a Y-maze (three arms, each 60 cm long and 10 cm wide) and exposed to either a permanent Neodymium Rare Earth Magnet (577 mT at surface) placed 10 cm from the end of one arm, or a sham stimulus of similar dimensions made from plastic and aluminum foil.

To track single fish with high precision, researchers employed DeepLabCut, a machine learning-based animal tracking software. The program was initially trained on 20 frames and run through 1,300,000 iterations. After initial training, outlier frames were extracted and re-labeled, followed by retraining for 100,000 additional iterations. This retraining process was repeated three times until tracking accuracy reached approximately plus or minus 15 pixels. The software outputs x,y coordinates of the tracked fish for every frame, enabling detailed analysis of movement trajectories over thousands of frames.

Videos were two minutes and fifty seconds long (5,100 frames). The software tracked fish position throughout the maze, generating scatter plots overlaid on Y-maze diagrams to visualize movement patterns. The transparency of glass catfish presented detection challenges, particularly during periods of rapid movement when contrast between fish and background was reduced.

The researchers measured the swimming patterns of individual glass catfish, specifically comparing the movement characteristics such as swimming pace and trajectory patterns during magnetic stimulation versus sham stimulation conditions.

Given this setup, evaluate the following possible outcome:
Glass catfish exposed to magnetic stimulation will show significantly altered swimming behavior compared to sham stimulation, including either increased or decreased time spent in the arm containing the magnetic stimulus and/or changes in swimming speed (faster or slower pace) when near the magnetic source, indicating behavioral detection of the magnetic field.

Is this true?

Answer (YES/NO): YES